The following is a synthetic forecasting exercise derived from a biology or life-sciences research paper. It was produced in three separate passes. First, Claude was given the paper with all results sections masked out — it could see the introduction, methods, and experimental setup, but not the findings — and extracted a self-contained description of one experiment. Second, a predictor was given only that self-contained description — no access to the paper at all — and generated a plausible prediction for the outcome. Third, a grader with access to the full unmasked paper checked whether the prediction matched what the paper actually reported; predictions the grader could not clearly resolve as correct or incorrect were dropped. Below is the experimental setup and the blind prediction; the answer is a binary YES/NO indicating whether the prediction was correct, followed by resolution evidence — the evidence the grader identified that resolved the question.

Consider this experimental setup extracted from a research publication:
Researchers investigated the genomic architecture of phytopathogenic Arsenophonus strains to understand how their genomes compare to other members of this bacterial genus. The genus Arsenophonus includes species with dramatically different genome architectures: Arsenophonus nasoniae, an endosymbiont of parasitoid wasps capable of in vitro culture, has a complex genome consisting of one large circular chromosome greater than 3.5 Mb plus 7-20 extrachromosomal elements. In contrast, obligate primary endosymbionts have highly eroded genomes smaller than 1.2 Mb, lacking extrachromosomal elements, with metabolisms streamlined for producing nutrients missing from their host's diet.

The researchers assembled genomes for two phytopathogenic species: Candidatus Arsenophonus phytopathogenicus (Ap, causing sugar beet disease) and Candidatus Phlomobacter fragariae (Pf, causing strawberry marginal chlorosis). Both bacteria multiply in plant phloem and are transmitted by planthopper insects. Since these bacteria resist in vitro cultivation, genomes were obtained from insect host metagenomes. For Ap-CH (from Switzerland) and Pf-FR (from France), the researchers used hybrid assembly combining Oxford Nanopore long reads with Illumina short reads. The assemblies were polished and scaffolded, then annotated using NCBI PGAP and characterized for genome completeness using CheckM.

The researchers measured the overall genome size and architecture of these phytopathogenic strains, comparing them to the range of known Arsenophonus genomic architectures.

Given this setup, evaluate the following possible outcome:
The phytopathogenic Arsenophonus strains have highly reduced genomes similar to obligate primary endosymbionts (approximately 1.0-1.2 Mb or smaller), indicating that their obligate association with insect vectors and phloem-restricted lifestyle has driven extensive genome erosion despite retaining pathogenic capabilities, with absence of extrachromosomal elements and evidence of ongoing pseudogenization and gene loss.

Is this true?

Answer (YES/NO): NO